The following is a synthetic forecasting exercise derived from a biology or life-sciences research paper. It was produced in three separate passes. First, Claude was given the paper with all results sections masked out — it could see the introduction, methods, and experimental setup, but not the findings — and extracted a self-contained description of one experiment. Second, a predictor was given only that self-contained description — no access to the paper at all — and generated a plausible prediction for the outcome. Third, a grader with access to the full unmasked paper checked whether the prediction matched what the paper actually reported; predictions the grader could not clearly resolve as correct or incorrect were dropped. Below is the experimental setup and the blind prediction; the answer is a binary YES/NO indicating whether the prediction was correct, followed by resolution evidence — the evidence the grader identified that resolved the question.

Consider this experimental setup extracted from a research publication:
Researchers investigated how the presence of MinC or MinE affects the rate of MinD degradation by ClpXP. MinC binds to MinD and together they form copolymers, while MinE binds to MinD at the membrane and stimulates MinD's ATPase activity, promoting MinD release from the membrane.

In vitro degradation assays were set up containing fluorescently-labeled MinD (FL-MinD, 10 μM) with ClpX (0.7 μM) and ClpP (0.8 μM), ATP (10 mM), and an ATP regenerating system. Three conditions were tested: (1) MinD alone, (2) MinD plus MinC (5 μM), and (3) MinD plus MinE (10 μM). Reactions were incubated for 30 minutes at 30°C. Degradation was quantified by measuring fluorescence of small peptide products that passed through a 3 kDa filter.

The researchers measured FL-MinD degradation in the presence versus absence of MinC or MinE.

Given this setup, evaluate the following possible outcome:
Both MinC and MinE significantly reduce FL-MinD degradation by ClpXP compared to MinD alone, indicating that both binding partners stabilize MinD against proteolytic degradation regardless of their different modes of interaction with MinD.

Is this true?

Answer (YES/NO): NO